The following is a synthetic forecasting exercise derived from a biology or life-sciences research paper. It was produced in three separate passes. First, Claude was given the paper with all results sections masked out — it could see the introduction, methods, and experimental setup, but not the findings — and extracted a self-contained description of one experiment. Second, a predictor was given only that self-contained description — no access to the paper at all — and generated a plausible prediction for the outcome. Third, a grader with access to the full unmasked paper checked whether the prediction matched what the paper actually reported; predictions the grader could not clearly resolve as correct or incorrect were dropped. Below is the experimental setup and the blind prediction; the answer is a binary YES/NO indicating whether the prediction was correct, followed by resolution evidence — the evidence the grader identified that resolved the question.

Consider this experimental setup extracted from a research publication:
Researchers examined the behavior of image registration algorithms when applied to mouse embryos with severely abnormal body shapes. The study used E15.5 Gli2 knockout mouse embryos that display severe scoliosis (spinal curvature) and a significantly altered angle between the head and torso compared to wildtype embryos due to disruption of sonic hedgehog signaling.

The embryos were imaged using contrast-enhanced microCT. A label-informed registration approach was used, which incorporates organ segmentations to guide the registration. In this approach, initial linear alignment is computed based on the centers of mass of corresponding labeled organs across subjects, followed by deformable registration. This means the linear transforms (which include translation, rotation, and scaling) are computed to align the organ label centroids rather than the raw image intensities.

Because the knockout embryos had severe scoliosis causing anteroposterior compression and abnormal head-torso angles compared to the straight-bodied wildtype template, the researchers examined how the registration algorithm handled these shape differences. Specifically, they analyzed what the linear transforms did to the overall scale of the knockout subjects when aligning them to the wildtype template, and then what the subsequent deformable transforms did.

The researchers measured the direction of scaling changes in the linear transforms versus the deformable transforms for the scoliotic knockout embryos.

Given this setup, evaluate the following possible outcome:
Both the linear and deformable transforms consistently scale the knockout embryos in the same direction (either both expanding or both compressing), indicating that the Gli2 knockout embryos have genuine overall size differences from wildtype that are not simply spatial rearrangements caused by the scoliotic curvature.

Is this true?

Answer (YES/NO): NO